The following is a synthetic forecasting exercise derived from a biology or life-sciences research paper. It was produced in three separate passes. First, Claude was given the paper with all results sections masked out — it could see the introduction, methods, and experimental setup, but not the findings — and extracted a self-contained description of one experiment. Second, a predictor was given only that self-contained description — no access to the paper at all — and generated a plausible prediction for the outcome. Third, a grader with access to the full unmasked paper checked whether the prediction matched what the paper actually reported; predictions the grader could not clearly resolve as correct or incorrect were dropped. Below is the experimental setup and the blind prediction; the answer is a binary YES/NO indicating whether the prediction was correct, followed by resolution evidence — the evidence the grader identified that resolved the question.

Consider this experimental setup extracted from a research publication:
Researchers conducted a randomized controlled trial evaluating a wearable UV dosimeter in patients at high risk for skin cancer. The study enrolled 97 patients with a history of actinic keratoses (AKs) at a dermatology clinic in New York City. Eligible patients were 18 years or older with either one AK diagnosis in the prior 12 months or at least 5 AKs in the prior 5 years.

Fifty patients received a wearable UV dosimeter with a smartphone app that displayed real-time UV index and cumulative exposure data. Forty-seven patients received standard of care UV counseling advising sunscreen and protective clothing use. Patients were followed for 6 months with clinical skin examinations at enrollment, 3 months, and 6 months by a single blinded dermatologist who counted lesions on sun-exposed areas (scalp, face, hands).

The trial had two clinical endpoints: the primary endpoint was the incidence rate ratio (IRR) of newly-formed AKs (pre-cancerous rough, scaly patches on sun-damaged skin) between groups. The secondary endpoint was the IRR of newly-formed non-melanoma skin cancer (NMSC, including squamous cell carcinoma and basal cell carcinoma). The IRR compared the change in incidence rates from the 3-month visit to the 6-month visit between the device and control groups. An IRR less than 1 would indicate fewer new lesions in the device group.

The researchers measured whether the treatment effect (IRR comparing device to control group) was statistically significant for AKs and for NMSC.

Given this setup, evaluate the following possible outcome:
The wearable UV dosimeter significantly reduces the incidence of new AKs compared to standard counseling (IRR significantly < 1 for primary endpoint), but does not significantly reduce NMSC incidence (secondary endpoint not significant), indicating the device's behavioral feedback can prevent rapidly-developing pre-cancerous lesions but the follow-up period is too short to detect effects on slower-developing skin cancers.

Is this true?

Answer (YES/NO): NO